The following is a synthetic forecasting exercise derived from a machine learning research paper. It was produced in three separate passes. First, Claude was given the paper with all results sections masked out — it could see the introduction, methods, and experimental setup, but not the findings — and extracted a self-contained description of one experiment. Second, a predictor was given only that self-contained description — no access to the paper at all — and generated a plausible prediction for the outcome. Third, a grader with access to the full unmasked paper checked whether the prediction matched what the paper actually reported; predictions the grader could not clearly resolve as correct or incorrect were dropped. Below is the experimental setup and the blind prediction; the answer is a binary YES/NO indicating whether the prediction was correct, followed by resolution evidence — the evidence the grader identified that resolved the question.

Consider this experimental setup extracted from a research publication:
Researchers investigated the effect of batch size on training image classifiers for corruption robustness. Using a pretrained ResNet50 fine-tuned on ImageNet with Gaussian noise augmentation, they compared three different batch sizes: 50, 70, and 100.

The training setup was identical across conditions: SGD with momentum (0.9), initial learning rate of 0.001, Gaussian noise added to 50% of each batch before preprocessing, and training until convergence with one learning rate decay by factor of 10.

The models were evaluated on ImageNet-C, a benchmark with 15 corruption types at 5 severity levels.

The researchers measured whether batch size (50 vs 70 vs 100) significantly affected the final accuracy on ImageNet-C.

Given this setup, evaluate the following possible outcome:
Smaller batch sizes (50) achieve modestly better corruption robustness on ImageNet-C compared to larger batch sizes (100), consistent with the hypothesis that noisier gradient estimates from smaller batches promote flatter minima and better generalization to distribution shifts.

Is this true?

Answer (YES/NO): NO